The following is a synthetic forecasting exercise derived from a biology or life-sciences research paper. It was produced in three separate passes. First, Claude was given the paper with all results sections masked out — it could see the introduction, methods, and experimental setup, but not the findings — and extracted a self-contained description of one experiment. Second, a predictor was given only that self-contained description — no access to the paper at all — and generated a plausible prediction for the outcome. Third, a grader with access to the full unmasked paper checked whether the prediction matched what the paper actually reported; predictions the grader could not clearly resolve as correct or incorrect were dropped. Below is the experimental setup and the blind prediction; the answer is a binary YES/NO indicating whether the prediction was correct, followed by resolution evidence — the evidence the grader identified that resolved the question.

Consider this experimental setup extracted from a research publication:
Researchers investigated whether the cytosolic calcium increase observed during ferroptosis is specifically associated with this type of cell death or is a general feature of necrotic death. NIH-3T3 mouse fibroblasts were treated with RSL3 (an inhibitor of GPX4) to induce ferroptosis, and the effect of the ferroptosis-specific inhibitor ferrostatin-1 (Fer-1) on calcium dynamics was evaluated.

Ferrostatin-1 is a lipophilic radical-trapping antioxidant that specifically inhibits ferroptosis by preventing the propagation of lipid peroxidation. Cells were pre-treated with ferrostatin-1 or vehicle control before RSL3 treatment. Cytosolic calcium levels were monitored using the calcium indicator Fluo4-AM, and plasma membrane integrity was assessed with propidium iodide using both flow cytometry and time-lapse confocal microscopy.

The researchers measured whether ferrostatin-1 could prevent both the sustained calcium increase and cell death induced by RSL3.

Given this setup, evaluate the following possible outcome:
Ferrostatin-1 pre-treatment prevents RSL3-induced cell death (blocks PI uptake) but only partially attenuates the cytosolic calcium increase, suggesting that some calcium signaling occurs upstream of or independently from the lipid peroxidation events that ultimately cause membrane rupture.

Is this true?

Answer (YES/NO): NO